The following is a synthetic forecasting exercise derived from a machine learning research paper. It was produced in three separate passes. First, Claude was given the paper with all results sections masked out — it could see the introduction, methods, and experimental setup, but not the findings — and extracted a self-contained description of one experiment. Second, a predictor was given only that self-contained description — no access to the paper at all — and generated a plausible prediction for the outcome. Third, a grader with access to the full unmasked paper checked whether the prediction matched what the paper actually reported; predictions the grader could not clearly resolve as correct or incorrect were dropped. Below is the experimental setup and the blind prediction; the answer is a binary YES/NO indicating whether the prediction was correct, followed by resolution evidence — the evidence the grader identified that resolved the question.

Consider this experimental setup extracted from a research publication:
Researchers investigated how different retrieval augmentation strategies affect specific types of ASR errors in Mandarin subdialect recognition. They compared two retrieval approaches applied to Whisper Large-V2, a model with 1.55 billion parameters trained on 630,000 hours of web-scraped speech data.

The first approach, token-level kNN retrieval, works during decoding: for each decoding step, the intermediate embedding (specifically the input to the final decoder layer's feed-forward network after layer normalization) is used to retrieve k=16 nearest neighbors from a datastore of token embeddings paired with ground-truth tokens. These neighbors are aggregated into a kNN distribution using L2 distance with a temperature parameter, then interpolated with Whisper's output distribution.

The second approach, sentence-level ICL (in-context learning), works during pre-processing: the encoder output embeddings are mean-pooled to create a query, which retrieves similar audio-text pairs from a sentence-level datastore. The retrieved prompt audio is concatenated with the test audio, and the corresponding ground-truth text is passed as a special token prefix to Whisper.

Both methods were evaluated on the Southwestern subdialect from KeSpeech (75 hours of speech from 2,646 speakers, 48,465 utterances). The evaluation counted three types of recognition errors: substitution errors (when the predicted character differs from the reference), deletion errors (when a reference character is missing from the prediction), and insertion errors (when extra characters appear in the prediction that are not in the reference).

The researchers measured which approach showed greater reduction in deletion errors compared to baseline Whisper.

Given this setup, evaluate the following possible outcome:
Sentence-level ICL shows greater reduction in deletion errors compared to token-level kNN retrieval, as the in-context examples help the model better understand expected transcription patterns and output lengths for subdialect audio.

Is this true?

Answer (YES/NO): YES